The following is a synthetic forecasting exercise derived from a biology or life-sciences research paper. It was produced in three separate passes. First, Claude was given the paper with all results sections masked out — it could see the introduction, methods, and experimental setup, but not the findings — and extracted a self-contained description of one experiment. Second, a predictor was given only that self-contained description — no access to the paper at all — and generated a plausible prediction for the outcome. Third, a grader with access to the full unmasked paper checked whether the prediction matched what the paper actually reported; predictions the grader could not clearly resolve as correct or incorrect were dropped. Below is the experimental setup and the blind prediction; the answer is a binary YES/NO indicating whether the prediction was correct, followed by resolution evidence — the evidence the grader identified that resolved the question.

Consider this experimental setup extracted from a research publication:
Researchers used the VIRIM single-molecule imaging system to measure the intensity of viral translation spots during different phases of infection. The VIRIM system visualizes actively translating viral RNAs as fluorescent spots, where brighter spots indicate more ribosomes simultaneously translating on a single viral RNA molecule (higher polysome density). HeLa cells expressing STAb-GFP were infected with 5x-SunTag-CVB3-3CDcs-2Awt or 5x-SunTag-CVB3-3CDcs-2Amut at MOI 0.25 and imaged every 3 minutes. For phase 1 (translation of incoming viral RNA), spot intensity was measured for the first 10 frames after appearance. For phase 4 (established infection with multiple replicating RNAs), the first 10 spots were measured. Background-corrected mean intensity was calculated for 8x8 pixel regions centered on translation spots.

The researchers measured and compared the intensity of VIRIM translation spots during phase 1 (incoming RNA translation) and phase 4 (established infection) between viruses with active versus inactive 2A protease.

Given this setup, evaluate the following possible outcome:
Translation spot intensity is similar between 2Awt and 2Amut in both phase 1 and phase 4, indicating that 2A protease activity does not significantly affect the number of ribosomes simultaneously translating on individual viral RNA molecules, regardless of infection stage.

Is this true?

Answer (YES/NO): NO